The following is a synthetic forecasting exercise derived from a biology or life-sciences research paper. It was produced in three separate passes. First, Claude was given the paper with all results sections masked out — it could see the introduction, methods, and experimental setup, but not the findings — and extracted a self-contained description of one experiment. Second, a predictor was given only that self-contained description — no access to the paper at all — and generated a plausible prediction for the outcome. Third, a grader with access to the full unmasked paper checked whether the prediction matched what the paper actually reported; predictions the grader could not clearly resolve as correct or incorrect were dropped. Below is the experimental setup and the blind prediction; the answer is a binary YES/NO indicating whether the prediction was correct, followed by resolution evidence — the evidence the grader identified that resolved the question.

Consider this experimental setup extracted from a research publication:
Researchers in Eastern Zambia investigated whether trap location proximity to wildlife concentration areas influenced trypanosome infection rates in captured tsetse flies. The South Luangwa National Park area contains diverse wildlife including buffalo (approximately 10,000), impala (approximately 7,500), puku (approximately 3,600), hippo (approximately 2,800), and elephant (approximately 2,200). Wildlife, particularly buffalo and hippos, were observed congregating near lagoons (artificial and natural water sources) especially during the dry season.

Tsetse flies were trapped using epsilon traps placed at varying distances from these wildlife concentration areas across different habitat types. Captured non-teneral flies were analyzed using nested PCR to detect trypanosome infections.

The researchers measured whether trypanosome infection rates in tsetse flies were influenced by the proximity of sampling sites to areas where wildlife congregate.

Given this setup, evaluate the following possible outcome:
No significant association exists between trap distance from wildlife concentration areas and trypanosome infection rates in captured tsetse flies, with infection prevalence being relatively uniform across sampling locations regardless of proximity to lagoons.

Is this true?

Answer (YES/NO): NO